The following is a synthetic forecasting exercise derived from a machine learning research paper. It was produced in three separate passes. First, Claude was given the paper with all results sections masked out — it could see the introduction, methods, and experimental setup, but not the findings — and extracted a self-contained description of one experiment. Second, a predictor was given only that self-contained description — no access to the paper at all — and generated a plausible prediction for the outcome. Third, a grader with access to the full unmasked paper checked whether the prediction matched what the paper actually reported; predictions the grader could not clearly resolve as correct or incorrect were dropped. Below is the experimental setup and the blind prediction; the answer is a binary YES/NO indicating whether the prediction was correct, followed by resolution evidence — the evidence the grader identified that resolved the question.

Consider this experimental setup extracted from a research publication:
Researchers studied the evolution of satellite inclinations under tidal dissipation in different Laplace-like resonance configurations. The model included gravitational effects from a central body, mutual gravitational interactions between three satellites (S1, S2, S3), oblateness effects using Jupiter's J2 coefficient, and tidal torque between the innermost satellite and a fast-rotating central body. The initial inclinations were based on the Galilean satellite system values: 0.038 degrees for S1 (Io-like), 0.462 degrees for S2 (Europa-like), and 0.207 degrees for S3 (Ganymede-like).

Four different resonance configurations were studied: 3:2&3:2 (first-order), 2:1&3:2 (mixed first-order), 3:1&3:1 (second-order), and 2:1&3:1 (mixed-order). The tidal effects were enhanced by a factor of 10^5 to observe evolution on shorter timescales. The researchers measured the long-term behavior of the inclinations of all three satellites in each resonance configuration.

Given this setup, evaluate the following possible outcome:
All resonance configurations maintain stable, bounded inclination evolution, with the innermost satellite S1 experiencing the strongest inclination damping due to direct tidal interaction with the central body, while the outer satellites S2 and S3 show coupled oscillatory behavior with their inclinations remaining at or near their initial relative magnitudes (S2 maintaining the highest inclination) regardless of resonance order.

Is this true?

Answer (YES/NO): NO